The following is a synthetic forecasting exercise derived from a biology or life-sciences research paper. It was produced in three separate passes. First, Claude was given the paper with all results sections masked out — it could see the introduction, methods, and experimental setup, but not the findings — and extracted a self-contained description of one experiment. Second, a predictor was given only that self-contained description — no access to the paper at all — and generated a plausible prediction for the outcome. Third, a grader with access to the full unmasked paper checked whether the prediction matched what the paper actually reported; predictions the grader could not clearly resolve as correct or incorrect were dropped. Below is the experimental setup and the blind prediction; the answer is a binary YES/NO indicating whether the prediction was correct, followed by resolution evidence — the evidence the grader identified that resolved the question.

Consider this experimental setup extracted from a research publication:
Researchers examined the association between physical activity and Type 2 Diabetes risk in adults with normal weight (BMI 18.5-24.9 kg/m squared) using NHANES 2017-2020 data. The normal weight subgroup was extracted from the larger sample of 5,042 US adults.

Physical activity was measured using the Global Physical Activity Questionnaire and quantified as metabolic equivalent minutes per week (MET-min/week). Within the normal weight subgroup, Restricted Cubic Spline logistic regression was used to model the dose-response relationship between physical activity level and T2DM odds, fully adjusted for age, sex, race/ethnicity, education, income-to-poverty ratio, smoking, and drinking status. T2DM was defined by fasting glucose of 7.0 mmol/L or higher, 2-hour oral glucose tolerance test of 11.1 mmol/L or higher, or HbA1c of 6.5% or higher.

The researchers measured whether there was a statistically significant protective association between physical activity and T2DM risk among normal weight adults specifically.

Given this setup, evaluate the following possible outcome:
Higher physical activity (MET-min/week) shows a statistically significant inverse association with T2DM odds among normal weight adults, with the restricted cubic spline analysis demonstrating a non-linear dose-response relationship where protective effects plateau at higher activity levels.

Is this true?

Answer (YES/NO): NO